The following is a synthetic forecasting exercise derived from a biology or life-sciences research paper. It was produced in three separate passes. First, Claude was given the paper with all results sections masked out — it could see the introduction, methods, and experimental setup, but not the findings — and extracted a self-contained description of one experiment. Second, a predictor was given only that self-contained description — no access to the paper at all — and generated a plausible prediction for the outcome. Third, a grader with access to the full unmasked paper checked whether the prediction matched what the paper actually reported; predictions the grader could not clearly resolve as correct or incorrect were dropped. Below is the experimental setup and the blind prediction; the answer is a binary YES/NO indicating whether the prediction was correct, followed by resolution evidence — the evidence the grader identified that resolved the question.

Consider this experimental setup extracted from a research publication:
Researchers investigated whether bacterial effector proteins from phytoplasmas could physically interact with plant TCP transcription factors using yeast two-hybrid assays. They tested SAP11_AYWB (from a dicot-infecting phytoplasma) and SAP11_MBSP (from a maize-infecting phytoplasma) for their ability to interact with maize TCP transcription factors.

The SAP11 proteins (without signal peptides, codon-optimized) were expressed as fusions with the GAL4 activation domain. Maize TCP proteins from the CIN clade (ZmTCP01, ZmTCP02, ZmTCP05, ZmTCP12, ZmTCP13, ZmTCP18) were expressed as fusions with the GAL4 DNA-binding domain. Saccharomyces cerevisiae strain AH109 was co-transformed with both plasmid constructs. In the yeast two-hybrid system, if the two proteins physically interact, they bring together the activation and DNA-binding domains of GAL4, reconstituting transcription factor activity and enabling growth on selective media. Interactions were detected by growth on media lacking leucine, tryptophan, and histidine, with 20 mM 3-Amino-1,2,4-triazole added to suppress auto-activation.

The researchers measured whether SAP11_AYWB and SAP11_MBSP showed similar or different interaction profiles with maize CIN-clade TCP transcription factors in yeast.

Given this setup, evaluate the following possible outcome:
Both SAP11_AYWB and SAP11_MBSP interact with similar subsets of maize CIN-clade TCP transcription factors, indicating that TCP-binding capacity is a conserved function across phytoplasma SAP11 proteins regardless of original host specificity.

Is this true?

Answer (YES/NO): NO